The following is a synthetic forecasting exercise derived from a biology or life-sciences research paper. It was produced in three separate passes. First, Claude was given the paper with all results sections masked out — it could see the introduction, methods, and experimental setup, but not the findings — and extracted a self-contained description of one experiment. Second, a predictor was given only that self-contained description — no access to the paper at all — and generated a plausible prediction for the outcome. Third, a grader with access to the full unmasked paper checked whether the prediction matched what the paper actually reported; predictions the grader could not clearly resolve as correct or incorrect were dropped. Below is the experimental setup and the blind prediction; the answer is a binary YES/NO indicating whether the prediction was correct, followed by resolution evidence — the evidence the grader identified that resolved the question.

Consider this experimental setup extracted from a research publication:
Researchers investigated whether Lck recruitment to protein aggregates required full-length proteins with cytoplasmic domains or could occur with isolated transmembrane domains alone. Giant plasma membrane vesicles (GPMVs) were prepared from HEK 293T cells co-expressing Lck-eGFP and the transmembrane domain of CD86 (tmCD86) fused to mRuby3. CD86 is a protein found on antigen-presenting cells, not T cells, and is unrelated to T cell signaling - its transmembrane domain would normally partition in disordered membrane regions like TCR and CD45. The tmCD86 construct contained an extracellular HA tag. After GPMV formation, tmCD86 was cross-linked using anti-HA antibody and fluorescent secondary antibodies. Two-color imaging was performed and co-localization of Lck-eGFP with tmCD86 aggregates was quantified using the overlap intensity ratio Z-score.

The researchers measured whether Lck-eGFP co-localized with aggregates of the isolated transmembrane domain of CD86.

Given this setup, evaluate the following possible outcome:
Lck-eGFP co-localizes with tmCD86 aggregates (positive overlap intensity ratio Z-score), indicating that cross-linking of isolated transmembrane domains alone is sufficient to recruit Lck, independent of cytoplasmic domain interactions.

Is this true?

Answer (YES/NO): YES